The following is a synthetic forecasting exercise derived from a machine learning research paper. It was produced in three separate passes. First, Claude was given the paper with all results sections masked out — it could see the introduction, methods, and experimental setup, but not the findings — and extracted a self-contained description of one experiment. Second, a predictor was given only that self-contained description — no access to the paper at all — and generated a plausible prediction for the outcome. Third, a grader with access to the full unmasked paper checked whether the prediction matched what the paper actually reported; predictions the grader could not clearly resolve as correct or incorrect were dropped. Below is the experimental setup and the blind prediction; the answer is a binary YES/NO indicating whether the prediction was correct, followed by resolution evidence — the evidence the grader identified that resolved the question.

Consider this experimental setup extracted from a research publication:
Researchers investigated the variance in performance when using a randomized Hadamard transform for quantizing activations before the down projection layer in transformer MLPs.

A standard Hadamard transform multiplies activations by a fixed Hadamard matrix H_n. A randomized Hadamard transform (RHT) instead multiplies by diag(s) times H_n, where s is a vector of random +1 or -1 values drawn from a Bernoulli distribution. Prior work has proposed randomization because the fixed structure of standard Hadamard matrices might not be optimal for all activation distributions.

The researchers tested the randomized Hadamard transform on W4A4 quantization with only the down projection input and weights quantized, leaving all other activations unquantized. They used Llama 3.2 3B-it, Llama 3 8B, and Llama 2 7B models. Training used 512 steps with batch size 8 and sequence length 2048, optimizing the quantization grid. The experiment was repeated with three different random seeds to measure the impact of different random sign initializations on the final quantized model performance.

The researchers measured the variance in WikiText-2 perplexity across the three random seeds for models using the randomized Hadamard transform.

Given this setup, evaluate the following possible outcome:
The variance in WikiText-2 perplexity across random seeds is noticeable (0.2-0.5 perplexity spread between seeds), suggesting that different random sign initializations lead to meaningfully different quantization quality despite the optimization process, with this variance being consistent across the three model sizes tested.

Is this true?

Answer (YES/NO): NO